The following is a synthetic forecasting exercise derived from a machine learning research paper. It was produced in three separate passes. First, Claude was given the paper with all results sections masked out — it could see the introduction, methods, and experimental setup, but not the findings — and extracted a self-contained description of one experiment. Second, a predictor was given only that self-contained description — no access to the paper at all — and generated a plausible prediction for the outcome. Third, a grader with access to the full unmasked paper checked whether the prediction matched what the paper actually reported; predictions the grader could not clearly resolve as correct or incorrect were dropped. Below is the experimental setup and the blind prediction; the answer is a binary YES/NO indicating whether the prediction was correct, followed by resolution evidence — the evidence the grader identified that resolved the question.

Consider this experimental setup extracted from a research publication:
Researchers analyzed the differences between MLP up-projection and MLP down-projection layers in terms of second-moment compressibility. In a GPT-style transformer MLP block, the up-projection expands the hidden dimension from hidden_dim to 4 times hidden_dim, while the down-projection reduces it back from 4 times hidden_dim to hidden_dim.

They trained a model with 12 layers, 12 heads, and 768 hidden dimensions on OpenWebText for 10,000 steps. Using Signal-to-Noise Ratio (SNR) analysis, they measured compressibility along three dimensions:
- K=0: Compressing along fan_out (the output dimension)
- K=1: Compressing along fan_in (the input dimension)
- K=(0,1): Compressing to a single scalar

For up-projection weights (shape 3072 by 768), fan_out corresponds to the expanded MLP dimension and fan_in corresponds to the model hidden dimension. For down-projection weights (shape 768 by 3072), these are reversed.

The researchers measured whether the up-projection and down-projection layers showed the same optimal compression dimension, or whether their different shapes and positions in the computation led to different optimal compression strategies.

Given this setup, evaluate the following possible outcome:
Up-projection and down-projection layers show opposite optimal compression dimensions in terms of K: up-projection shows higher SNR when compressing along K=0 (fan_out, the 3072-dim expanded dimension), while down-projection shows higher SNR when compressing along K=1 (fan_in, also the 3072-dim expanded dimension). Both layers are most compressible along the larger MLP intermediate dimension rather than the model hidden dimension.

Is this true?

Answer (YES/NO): NO